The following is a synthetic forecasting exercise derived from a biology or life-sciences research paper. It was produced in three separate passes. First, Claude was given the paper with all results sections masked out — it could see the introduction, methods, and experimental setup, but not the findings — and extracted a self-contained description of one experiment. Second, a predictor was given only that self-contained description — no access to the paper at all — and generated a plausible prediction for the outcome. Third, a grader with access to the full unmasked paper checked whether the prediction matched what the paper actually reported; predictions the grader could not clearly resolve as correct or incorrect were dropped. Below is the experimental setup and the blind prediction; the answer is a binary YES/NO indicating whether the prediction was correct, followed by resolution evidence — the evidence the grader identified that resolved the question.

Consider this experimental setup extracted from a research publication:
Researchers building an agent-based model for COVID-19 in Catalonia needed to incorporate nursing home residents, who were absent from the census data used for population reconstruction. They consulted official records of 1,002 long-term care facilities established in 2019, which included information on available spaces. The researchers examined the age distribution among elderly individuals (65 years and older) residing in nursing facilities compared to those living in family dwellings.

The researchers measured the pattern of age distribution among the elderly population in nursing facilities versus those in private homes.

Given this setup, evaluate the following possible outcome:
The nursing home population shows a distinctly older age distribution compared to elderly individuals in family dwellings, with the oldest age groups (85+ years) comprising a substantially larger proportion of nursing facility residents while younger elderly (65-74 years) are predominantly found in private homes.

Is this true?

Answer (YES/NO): YES